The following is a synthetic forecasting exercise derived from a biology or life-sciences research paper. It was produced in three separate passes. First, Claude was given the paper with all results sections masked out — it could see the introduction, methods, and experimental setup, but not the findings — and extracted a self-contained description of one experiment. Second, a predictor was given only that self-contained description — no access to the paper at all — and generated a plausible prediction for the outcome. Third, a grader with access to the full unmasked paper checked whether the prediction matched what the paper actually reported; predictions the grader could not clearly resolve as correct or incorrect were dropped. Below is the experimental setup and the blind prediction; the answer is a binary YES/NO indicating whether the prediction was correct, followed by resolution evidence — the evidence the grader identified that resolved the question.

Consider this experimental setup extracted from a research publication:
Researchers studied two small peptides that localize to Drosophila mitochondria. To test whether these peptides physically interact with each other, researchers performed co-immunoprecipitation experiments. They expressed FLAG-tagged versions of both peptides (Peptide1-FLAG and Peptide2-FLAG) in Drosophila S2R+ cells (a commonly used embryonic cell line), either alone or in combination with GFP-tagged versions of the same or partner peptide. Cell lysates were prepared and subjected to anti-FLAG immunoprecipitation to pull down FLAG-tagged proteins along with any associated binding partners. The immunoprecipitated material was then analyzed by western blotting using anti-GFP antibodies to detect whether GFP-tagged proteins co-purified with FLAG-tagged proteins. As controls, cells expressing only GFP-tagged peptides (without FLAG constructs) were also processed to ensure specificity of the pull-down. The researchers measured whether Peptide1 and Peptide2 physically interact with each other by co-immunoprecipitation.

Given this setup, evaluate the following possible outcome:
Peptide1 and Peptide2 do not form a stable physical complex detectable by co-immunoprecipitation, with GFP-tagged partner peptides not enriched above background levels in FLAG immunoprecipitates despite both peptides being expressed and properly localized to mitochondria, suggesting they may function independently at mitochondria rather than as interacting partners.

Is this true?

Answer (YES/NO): NO